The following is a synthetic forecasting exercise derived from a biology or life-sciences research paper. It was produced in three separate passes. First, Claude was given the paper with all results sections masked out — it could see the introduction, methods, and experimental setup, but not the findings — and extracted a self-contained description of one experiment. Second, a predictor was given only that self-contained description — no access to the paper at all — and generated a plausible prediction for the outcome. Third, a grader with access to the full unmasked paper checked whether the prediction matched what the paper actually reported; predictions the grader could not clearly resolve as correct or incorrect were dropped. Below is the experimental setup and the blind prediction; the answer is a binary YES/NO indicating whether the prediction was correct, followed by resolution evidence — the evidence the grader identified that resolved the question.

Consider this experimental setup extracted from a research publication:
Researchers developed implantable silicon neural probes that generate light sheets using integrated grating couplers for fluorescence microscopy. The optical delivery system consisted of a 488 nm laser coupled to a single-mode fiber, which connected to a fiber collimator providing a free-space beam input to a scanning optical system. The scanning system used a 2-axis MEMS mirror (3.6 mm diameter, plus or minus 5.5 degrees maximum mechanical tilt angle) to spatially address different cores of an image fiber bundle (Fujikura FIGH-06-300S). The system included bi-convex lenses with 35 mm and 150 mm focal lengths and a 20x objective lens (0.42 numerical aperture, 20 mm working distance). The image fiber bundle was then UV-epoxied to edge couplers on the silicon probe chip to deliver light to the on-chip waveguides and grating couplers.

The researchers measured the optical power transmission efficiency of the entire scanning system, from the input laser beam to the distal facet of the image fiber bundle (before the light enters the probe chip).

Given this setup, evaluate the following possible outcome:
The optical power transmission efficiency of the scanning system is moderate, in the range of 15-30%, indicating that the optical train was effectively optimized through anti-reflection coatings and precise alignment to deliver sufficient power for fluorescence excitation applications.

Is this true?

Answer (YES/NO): NO